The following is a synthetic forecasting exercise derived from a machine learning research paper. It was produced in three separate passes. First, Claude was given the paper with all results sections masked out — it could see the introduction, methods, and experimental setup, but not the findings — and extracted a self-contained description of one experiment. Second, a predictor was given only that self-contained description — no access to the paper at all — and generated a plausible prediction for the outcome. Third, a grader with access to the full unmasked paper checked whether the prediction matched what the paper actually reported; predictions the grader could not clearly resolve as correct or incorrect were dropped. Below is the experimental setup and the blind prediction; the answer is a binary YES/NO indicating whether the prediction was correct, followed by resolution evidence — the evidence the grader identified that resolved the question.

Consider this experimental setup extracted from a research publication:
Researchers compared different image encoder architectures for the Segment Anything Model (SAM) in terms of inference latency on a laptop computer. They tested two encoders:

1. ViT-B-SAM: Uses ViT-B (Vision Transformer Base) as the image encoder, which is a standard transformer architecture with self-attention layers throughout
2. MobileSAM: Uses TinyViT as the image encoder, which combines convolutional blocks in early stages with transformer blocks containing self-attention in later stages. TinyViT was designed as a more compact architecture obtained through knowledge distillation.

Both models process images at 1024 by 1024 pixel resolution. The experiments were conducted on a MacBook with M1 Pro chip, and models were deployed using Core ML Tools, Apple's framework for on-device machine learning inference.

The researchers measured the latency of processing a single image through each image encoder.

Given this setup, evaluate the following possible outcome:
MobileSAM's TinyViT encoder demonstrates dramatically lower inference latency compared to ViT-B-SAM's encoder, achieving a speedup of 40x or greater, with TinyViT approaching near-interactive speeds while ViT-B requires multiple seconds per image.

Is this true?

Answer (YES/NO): NO